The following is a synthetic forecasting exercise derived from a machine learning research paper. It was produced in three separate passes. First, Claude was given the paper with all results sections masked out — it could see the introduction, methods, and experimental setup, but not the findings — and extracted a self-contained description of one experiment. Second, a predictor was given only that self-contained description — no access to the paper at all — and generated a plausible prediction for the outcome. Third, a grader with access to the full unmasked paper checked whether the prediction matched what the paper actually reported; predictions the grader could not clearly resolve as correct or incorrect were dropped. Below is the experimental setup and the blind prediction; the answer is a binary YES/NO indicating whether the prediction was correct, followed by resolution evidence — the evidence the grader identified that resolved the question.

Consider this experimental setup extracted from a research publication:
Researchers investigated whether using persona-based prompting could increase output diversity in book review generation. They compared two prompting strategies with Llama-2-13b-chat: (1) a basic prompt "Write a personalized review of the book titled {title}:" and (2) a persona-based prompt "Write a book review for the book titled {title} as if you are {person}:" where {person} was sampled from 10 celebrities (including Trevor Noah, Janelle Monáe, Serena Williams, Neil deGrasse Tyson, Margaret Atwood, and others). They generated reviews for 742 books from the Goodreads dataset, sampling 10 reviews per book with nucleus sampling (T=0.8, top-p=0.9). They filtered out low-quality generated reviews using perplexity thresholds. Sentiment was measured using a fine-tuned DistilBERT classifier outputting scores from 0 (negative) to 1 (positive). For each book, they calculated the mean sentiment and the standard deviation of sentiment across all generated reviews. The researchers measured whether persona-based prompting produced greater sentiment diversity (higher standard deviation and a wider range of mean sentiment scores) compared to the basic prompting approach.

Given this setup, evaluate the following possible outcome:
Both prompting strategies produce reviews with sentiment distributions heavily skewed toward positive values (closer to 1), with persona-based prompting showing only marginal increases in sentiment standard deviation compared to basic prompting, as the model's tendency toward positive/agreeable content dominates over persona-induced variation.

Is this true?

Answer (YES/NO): NO